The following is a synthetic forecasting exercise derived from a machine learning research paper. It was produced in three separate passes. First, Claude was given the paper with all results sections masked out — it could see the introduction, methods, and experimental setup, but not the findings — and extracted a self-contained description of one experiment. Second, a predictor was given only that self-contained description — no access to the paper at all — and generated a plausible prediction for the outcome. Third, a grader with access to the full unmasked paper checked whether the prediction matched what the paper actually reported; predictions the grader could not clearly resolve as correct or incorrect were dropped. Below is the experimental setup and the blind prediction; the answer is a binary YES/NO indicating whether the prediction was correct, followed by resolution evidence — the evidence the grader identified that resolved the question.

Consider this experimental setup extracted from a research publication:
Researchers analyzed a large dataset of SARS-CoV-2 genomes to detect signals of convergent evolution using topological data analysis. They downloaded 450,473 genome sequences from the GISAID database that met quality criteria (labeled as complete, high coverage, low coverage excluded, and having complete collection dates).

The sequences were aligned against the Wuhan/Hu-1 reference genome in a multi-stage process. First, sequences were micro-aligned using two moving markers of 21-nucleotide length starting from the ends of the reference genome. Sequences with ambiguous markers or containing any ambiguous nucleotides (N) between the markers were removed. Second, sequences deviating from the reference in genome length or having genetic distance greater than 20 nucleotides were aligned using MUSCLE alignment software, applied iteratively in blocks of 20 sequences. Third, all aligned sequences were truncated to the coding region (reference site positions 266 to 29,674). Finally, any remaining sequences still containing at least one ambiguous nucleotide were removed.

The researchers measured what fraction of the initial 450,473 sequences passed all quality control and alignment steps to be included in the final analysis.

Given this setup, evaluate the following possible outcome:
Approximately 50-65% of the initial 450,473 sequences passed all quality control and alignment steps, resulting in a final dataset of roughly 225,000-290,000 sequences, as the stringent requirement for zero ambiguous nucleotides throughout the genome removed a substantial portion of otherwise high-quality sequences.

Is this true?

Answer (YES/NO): NO